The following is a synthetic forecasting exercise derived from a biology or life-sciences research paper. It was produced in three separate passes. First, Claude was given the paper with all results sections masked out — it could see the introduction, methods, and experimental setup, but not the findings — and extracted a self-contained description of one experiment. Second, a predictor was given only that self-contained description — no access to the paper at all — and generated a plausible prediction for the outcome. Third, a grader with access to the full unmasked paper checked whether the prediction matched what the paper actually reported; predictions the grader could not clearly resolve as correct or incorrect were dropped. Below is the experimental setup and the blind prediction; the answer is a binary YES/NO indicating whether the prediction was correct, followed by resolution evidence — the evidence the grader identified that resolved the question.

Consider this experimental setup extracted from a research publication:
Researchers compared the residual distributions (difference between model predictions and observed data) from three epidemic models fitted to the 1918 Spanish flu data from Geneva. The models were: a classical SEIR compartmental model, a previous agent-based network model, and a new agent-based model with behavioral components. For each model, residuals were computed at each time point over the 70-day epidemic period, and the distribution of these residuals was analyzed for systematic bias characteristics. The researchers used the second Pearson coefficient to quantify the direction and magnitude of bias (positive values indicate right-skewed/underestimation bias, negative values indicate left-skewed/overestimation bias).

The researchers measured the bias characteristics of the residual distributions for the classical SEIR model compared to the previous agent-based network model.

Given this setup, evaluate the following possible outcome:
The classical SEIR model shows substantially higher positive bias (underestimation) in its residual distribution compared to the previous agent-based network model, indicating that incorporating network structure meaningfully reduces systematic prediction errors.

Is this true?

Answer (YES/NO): NO